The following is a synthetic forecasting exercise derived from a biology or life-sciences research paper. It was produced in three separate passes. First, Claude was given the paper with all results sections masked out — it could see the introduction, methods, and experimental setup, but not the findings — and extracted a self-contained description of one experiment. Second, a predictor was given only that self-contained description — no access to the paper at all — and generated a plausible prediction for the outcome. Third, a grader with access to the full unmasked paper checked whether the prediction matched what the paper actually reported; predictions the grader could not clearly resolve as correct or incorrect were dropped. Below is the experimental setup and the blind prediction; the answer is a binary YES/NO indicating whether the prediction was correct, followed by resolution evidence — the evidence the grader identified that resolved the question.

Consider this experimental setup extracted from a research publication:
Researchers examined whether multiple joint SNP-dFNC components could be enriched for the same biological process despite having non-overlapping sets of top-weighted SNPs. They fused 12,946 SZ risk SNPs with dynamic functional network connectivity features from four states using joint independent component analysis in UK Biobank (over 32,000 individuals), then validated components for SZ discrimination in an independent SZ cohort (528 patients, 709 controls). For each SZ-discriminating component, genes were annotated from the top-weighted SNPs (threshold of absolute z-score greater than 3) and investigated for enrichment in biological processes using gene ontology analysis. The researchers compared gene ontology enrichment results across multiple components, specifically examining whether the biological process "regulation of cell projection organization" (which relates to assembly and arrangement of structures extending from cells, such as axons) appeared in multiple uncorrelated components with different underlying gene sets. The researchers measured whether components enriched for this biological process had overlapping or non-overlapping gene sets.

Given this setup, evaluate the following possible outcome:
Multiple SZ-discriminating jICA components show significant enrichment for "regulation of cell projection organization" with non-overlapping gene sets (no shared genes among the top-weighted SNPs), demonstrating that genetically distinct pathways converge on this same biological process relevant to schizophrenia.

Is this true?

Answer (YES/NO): NO